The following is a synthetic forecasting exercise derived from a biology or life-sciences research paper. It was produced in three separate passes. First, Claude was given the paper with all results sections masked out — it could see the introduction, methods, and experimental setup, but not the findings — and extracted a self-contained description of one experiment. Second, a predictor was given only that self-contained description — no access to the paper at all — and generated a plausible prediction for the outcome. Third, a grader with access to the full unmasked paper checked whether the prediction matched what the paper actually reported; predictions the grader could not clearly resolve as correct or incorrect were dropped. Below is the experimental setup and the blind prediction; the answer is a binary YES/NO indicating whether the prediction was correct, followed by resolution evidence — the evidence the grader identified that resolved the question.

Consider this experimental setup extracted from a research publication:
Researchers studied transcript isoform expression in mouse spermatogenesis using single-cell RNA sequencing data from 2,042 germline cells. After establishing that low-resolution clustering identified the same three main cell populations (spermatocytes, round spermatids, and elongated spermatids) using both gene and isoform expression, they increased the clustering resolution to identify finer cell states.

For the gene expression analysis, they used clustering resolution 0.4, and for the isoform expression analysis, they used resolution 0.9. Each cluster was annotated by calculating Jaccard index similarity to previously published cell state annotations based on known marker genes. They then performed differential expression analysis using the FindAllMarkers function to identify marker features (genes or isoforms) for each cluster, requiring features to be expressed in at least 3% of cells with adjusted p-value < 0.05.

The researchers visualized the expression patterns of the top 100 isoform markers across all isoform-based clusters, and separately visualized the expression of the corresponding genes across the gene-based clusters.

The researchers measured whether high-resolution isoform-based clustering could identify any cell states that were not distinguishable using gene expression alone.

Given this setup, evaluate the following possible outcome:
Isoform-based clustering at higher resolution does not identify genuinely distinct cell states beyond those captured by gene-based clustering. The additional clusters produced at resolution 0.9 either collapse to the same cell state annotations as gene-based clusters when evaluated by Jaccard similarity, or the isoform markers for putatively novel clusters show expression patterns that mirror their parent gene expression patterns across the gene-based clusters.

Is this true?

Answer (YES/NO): NO